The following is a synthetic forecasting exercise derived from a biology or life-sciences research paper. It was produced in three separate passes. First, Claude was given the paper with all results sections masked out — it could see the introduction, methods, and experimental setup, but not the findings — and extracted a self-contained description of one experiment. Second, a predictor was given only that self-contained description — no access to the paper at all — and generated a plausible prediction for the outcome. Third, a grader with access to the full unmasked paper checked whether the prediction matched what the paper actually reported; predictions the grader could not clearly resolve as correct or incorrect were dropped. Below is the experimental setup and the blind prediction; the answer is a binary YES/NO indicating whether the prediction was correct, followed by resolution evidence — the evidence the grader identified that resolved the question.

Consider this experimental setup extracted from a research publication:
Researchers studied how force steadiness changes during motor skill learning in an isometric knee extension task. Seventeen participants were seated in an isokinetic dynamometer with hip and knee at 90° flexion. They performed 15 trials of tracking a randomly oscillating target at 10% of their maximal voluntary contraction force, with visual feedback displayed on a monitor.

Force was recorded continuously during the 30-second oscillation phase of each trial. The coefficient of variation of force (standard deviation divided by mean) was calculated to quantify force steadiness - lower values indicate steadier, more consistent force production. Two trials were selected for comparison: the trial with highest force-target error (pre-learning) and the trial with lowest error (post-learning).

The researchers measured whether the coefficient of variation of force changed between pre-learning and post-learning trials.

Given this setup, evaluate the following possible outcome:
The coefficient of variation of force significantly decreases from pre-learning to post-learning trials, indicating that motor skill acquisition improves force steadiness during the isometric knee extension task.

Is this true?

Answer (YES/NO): YES